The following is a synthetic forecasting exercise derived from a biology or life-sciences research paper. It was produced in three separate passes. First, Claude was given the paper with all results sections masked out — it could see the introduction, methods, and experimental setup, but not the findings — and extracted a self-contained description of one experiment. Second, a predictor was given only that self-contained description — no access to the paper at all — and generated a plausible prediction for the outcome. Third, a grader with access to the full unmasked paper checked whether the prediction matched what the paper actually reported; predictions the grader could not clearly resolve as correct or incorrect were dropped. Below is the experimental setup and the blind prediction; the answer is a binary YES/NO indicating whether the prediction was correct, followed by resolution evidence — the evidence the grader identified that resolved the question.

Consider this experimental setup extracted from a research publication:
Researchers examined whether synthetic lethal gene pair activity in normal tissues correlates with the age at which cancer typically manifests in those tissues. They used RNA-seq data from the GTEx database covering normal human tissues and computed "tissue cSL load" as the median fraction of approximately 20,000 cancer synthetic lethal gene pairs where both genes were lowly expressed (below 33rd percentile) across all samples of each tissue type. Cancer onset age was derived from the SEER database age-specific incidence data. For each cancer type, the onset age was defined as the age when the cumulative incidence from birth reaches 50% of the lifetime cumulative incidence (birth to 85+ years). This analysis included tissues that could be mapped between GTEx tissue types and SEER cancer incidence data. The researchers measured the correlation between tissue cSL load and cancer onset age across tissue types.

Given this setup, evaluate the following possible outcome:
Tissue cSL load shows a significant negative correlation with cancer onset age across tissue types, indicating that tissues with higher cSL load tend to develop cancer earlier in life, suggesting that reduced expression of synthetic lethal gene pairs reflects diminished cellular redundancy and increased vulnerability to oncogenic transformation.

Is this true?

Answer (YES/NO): NO